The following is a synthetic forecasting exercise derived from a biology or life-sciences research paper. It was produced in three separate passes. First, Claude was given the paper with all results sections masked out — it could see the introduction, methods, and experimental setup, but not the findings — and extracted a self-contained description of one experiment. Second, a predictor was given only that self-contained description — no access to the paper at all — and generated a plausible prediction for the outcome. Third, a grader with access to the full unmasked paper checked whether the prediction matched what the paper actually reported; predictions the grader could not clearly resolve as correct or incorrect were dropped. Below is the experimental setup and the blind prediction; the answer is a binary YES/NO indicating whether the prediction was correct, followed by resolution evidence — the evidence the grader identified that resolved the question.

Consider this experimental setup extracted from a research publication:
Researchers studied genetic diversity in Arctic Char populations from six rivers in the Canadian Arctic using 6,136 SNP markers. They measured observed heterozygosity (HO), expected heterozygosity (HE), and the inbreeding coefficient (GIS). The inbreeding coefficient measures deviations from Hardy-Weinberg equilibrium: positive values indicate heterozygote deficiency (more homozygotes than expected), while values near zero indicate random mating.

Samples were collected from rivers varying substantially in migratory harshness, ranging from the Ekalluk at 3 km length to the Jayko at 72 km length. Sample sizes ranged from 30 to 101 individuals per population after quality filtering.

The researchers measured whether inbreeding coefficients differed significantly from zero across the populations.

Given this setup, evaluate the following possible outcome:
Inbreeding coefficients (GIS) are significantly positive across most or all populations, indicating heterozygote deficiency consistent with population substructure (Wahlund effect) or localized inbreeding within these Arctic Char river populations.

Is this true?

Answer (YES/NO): YES